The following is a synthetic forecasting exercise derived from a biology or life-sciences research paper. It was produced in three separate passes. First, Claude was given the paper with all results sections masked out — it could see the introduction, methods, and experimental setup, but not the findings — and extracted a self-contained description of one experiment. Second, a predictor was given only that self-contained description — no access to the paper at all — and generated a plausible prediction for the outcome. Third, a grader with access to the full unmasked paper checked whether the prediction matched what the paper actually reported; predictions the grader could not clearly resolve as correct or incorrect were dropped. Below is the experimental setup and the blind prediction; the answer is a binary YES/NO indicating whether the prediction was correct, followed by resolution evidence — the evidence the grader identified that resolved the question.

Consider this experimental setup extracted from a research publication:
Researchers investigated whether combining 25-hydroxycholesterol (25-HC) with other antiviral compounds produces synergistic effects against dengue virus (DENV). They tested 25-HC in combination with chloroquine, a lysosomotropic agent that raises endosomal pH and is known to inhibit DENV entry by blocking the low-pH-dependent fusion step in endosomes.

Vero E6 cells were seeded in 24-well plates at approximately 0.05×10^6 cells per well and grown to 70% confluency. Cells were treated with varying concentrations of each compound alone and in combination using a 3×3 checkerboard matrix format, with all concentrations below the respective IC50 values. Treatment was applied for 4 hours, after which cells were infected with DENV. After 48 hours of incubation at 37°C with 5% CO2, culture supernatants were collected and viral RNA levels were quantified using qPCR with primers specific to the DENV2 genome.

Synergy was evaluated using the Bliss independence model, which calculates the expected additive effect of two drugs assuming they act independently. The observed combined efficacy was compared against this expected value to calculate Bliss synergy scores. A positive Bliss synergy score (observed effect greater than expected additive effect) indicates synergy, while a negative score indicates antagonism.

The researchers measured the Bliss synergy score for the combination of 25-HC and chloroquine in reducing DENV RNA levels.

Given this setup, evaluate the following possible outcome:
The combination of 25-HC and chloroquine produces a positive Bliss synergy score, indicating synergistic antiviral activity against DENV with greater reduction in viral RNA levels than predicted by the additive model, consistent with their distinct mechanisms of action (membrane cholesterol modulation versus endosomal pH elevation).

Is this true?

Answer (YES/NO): YES